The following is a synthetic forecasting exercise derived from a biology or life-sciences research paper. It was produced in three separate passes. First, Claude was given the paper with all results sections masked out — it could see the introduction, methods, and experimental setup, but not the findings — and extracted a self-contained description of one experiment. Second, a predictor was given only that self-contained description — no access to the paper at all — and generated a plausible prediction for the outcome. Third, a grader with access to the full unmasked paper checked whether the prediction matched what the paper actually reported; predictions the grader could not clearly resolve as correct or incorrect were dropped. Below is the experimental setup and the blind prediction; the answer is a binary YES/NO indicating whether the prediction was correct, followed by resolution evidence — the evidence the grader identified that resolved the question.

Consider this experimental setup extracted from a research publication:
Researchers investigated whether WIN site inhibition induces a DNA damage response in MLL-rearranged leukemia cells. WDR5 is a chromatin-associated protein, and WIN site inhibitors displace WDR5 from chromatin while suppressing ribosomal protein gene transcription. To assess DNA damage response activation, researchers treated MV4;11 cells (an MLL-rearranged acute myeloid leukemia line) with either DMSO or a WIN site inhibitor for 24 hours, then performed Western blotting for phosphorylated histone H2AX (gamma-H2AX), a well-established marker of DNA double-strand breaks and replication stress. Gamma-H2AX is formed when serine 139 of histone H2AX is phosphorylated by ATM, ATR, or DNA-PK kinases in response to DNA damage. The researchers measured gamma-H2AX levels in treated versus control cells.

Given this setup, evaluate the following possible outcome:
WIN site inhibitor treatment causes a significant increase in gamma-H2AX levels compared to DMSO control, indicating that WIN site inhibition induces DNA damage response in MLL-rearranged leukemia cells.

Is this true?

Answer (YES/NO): YES